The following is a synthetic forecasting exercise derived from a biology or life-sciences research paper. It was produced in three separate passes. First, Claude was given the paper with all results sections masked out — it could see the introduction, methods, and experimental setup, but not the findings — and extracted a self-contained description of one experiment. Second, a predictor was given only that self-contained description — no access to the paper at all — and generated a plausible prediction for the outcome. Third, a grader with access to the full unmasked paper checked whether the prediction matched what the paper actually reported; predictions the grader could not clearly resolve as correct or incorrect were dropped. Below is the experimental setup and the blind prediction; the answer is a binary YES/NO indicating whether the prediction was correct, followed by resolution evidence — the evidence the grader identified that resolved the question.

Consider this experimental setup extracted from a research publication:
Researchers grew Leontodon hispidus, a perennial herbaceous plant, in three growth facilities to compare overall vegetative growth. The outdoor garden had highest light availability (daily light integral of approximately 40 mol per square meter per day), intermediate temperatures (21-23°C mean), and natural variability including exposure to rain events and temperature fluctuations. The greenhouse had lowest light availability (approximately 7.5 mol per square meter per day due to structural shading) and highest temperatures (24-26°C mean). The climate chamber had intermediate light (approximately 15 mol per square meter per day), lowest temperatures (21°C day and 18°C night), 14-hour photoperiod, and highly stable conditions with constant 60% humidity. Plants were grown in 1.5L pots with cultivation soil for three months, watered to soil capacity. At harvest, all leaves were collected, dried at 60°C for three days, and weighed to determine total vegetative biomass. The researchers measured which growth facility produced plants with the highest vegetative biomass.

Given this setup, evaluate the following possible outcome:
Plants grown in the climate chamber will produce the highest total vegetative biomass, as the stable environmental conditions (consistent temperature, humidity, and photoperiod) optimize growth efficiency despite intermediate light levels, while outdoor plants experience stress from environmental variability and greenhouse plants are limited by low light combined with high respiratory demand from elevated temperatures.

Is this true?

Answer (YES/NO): YES